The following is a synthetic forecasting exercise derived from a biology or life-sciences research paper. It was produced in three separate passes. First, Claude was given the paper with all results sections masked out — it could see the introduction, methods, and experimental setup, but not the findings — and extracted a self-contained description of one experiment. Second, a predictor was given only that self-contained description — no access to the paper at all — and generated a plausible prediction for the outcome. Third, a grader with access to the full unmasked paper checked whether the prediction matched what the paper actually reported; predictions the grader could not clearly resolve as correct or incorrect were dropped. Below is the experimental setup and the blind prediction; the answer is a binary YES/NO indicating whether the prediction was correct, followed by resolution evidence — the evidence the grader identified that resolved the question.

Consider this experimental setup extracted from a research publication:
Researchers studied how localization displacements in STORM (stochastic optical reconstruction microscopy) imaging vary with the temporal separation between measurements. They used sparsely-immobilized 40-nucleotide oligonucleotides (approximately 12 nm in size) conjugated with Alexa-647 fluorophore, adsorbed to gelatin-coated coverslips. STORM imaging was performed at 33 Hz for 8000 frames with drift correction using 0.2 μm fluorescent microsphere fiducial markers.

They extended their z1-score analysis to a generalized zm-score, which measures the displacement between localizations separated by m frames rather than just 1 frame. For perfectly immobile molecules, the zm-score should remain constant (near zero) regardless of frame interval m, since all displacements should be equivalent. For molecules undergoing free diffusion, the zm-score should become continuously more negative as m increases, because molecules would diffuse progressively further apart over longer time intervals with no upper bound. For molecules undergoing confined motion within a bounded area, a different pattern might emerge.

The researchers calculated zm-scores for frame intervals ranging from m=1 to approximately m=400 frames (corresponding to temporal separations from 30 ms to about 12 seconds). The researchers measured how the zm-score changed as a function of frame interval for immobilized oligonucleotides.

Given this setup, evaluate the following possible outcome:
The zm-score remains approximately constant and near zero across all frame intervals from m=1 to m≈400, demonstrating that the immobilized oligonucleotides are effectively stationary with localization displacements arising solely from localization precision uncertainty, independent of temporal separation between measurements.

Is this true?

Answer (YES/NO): NO